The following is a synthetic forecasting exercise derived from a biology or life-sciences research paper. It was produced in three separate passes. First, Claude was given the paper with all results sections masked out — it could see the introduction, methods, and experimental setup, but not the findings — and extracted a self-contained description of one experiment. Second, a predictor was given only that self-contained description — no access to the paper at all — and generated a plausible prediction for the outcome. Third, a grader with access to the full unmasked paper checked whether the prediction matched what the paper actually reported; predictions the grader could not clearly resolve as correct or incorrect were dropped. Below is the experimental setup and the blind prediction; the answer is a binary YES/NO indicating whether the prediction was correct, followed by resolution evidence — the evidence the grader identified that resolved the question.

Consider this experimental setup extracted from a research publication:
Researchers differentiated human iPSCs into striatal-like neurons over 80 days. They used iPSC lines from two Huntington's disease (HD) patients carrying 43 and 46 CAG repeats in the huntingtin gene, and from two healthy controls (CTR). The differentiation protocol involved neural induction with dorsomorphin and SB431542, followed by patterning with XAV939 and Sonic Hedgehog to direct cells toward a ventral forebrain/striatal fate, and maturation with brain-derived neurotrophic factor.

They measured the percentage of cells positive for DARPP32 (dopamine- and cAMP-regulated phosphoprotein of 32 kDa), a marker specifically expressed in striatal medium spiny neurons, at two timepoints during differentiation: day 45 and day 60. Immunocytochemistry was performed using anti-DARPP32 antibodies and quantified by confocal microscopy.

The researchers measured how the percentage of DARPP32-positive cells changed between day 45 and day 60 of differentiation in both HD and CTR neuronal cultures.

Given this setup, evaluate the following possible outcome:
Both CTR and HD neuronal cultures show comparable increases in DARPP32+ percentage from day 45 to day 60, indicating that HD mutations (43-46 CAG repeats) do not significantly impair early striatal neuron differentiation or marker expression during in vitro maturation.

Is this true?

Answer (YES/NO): NO